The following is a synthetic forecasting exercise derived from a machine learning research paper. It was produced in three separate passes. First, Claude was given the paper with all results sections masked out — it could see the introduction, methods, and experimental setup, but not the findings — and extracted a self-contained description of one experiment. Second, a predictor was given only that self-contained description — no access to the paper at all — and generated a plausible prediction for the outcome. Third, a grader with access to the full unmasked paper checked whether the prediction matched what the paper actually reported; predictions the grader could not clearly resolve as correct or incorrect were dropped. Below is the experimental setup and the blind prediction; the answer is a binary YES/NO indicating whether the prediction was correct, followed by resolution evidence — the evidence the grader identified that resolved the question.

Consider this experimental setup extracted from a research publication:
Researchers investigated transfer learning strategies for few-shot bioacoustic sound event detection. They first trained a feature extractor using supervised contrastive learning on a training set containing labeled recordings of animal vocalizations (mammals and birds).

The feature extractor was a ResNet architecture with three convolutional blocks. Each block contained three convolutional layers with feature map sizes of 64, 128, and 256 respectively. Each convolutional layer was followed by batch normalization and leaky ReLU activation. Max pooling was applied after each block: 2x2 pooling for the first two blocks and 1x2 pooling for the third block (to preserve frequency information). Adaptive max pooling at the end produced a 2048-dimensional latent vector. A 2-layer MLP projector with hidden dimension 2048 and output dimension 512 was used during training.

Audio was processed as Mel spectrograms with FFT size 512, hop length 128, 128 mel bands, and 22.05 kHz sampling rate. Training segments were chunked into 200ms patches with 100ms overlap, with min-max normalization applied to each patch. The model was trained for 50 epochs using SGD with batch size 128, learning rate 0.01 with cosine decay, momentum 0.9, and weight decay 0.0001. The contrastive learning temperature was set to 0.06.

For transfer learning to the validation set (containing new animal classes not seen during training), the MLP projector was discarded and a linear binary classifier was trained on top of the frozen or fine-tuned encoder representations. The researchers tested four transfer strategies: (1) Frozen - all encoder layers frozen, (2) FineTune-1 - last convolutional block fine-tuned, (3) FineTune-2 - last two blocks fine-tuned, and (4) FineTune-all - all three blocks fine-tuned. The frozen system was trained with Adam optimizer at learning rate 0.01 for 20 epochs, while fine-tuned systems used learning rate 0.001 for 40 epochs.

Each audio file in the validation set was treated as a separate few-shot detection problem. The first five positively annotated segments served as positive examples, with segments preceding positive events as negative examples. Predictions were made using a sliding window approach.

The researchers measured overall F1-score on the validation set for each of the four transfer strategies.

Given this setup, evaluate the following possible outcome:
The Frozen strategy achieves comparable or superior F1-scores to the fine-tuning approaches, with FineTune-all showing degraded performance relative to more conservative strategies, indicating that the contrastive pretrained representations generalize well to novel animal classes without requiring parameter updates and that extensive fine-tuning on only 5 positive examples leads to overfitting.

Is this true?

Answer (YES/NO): NO